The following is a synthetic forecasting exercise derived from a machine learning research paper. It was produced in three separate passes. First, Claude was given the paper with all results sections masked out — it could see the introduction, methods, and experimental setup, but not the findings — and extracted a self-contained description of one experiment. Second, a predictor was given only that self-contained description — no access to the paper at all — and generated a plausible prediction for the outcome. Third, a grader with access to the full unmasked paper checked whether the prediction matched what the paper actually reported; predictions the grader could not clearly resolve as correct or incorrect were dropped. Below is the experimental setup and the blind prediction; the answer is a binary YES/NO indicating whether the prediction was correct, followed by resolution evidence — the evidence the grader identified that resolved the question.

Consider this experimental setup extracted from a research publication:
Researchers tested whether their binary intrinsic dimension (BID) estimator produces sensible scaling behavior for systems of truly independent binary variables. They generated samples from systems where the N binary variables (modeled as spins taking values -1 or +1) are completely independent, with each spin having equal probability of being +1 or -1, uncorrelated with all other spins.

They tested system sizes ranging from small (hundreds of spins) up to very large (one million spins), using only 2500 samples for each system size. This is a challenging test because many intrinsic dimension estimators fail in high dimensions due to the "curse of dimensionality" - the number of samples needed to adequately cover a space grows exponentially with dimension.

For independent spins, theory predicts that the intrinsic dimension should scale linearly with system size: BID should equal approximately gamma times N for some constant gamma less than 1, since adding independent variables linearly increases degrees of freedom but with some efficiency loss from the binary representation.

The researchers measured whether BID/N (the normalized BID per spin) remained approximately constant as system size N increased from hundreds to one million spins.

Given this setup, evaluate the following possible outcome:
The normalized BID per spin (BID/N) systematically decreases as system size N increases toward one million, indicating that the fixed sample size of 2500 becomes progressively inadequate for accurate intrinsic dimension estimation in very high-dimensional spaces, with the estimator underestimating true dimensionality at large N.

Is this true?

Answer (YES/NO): NO